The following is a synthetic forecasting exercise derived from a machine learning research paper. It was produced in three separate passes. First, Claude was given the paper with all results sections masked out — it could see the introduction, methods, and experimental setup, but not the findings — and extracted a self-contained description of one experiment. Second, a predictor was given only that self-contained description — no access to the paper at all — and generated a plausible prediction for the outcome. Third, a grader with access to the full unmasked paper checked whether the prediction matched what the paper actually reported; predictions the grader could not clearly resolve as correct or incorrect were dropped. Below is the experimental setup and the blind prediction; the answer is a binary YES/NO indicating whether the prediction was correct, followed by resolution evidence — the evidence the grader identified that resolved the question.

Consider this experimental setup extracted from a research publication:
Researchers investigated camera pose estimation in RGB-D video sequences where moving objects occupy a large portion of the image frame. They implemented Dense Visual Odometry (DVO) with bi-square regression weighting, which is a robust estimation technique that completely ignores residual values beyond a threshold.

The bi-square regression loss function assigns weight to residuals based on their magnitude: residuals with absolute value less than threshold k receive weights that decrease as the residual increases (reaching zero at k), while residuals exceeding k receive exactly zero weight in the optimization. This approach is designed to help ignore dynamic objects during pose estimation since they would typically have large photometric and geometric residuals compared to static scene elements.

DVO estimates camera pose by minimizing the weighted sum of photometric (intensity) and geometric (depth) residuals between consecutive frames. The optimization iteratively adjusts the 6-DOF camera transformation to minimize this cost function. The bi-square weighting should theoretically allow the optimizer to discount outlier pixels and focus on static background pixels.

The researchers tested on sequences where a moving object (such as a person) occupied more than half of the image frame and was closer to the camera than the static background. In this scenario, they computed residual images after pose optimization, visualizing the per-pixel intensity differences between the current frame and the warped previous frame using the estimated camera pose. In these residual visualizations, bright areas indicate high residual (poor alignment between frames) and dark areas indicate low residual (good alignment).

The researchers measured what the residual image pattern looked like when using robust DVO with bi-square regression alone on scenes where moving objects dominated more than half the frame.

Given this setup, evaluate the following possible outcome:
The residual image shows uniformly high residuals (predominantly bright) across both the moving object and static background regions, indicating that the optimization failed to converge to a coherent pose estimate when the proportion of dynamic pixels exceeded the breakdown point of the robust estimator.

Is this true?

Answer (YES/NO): NO